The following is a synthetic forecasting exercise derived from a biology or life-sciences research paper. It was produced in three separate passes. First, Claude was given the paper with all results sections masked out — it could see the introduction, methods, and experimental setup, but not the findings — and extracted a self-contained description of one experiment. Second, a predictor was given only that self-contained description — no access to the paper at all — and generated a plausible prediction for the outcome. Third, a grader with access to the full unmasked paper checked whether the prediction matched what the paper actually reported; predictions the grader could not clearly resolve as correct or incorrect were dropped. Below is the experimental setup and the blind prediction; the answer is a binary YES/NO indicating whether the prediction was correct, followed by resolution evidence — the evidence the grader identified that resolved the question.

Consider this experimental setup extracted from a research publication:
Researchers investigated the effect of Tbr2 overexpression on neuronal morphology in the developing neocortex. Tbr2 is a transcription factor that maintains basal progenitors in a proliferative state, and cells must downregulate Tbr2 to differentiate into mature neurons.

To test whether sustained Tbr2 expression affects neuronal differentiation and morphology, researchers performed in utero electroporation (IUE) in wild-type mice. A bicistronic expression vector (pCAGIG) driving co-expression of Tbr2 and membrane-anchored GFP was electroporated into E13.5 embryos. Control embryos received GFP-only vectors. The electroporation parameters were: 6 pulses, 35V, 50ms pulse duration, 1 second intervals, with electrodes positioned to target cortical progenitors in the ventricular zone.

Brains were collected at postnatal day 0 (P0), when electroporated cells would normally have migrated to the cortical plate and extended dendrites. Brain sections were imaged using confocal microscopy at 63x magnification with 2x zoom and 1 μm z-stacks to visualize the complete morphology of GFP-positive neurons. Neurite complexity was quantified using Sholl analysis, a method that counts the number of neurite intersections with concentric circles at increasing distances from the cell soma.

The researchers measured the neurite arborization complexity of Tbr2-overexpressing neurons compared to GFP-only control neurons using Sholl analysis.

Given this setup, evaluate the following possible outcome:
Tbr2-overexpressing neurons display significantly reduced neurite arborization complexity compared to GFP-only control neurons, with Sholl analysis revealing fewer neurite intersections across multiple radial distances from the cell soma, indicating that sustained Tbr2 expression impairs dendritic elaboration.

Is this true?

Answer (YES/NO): YES